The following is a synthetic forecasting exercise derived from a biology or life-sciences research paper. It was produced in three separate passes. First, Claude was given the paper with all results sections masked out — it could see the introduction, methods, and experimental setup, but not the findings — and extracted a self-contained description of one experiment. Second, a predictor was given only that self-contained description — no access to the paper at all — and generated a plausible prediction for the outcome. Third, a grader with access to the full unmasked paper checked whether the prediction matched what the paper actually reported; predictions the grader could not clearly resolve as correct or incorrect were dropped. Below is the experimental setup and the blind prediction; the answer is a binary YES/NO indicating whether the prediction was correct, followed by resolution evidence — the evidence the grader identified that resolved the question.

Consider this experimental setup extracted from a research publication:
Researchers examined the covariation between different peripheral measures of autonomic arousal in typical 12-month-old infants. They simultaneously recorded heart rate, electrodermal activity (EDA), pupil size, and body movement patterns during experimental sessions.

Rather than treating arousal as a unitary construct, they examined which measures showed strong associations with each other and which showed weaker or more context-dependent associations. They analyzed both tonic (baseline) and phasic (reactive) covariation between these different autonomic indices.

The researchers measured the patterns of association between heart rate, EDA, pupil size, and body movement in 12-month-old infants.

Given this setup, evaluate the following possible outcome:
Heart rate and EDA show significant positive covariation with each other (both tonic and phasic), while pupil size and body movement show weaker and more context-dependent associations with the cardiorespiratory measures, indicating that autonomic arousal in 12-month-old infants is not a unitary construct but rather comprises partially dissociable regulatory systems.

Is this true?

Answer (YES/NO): NO